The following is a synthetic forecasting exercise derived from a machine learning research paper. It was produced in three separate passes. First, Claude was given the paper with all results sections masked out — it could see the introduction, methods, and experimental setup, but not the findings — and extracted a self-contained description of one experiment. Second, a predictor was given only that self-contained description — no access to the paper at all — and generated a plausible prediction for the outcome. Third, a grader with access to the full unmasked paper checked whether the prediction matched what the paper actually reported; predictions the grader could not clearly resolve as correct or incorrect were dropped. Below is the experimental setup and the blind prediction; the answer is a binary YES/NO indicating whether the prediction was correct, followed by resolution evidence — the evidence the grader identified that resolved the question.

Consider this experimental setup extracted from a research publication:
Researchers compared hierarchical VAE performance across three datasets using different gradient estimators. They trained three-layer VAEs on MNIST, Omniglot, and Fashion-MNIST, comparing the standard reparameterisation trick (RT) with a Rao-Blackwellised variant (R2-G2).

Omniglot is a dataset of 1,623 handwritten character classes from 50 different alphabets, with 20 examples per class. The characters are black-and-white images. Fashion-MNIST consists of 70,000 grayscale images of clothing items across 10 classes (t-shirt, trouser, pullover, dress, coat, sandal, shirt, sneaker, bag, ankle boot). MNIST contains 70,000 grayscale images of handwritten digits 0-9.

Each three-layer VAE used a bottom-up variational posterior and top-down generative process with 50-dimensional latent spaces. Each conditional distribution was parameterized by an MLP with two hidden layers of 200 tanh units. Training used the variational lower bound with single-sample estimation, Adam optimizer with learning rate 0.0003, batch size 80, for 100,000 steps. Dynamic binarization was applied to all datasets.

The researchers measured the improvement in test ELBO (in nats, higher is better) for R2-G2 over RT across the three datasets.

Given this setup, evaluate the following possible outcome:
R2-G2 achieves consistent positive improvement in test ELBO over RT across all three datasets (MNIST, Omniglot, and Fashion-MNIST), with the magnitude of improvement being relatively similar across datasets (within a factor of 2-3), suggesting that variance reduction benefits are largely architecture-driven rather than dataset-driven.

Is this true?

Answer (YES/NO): NO